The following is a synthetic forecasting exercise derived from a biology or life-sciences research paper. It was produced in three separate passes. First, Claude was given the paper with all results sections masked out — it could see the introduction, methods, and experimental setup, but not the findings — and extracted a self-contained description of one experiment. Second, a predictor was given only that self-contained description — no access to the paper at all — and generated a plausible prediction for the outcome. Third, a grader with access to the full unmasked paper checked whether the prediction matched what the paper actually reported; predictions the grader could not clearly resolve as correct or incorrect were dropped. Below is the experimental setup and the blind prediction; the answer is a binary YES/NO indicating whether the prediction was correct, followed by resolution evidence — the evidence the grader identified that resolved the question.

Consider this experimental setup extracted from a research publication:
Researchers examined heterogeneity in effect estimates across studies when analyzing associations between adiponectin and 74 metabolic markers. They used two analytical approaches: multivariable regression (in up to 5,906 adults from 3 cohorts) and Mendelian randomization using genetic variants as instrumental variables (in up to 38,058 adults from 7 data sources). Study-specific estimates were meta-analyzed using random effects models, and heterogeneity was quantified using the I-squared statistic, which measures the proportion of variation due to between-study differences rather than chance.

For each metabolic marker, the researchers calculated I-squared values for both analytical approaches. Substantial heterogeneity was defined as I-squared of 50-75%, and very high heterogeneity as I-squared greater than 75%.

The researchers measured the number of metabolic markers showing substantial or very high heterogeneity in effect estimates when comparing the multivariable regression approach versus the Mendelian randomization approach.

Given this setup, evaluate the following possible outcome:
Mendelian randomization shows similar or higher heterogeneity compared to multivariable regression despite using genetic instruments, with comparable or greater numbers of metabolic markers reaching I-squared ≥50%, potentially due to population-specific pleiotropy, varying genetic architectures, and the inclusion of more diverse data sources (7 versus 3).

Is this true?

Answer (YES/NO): NO